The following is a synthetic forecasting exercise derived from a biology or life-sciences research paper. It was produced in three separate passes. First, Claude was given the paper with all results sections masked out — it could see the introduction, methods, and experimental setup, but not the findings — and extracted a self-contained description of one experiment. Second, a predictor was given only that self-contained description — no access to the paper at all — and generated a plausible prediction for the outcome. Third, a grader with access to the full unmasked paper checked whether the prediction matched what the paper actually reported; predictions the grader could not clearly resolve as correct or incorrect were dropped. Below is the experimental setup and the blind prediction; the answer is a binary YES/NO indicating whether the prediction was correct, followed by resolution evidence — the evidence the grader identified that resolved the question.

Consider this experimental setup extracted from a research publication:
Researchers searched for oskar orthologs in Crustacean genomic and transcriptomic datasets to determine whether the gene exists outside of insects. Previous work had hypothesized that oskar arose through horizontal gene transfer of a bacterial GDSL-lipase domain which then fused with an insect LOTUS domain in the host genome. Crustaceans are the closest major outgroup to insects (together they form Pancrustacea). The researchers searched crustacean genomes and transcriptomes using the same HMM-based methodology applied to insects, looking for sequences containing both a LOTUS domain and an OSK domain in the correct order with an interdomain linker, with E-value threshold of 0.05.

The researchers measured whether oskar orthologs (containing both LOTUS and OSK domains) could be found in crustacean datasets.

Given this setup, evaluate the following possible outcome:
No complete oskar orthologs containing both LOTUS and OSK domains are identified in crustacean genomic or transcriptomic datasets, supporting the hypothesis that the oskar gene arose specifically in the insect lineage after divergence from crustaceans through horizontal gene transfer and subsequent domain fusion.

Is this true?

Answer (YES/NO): YES